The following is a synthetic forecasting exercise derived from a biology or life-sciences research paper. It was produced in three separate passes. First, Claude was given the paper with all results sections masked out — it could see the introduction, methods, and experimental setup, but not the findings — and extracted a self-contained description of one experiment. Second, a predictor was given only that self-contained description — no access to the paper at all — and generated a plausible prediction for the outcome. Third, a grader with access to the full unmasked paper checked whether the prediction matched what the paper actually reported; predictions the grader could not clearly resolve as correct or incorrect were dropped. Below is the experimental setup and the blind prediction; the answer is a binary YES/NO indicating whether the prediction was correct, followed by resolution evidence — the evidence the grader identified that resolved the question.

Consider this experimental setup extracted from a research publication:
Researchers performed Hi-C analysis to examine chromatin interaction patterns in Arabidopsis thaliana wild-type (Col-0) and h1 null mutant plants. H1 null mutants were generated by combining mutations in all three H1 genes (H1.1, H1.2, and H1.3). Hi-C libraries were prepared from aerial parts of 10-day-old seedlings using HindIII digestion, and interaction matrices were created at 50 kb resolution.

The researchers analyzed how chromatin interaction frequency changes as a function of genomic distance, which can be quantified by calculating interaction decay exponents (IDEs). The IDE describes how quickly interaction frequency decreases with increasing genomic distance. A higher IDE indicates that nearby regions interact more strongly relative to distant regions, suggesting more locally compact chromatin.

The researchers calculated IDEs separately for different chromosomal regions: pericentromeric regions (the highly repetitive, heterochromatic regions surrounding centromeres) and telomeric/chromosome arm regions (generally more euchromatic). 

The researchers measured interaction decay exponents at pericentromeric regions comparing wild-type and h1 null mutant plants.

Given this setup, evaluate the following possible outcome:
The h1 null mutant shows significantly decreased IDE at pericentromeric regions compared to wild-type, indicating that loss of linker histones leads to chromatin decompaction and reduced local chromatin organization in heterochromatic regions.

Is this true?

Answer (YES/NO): YES